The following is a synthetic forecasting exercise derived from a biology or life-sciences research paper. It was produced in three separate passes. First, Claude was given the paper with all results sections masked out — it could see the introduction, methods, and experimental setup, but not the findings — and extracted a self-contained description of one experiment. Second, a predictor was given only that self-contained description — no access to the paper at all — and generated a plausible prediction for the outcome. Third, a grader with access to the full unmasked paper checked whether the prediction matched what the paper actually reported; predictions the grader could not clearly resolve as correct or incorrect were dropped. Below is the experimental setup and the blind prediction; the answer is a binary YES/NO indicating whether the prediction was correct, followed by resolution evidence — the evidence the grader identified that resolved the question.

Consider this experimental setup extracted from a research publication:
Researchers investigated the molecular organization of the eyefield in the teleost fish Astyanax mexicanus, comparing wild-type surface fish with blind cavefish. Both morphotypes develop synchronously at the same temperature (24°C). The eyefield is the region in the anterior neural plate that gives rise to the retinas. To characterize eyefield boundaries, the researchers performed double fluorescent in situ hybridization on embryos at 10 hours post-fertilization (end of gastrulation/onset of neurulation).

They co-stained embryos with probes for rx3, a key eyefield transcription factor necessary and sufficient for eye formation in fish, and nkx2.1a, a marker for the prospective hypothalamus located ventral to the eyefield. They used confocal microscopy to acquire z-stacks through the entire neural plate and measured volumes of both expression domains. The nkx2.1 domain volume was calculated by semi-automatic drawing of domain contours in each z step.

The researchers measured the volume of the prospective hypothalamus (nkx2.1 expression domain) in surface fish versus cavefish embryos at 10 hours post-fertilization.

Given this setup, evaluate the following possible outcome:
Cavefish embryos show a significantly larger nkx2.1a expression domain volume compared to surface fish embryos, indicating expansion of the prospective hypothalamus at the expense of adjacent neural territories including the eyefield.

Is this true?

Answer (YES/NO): YES